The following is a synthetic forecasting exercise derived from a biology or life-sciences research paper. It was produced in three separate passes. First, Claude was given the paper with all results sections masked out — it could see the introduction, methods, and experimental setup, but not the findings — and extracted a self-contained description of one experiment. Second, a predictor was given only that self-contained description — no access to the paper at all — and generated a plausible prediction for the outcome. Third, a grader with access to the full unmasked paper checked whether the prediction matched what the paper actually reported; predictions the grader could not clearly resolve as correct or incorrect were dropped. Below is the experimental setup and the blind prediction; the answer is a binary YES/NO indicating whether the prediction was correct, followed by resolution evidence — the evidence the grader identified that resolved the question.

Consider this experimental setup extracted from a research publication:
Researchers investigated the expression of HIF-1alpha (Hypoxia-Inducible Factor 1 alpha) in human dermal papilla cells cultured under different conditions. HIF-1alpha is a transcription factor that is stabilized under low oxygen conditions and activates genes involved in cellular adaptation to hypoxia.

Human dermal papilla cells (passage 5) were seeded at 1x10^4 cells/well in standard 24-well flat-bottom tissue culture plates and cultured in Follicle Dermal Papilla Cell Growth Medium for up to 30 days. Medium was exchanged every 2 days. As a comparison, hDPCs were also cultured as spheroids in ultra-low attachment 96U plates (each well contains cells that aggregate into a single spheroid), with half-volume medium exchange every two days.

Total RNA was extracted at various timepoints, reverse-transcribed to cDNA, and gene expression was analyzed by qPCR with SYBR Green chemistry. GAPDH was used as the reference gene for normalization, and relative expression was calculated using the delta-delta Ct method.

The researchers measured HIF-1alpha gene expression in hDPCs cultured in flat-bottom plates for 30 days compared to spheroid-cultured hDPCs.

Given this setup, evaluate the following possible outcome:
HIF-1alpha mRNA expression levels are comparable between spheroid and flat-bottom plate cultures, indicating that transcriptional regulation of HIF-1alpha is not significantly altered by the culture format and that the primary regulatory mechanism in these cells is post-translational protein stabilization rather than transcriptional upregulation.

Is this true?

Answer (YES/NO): NO